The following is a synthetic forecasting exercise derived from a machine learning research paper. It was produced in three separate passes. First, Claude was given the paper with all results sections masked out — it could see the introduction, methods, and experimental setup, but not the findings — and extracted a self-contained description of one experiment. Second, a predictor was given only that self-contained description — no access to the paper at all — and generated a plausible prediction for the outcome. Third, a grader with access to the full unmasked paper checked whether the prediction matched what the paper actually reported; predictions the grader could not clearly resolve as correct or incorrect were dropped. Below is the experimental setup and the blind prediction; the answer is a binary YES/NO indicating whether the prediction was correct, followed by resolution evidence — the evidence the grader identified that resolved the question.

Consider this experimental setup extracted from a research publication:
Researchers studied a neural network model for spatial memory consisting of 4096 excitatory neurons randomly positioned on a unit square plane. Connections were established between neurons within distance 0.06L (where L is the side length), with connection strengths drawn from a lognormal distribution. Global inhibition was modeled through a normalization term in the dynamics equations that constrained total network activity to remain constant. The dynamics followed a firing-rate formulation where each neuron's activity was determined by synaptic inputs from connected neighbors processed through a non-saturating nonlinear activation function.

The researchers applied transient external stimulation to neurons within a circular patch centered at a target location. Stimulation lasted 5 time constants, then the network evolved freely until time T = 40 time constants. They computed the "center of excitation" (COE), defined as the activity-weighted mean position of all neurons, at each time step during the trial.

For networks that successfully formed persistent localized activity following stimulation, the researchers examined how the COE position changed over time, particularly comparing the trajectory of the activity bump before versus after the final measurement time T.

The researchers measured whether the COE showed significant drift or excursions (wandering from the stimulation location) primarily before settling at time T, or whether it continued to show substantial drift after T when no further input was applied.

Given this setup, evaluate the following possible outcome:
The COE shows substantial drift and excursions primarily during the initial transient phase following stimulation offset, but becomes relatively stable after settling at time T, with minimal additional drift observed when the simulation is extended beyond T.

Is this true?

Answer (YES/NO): YES